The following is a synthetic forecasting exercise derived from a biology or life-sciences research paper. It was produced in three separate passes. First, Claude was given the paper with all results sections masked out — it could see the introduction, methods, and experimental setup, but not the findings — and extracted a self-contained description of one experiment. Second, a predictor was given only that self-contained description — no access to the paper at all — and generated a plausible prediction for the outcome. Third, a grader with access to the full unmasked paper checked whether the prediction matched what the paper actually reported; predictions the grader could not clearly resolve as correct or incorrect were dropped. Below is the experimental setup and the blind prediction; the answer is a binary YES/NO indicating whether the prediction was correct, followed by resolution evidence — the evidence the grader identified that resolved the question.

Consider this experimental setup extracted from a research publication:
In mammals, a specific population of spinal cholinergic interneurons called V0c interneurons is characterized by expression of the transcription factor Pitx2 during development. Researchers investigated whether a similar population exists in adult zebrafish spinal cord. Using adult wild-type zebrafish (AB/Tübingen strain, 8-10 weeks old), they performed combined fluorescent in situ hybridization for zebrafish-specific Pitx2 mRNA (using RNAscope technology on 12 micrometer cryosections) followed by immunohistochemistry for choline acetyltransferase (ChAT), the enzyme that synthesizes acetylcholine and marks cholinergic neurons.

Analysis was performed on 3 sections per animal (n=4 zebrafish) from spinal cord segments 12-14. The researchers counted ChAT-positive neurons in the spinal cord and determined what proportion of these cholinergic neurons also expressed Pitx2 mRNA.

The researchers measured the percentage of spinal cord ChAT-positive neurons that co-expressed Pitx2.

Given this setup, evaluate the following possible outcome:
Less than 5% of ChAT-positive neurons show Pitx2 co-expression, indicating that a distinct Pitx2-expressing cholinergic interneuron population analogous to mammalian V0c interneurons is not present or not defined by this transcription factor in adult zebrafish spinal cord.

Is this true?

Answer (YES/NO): NO